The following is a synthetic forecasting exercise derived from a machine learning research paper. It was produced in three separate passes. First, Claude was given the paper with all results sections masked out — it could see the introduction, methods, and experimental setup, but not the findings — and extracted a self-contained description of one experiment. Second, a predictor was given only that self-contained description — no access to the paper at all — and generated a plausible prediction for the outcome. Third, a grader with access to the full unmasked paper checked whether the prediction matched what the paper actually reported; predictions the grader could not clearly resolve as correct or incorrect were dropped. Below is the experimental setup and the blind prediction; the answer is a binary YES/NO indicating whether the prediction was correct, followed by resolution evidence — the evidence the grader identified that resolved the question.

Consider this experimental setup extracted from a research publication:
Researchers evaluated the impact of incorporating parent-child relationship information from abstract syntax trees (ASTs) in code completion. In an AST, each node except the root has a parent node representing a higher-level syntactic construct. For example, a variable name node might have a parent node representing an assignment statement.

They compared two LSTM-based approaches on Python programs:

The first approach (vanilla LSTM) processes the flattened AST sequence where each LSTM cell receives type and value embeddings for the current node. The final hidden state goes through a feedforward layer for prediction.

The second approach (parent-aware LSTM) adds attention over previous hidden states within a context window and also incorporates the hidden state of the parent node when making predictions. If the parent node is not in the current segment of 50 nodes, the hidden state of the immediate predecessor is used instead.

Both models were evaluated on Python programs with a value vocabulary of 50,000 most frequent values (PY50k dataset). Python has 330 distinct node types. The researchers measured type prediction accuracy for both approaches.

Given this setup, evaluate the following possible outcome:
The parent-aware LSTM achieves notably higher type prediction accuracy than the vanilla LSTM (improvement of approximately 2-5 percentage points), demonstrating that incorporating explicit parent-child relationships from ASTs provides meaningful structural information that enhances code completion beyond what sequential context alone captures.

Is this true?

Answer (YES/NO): YES